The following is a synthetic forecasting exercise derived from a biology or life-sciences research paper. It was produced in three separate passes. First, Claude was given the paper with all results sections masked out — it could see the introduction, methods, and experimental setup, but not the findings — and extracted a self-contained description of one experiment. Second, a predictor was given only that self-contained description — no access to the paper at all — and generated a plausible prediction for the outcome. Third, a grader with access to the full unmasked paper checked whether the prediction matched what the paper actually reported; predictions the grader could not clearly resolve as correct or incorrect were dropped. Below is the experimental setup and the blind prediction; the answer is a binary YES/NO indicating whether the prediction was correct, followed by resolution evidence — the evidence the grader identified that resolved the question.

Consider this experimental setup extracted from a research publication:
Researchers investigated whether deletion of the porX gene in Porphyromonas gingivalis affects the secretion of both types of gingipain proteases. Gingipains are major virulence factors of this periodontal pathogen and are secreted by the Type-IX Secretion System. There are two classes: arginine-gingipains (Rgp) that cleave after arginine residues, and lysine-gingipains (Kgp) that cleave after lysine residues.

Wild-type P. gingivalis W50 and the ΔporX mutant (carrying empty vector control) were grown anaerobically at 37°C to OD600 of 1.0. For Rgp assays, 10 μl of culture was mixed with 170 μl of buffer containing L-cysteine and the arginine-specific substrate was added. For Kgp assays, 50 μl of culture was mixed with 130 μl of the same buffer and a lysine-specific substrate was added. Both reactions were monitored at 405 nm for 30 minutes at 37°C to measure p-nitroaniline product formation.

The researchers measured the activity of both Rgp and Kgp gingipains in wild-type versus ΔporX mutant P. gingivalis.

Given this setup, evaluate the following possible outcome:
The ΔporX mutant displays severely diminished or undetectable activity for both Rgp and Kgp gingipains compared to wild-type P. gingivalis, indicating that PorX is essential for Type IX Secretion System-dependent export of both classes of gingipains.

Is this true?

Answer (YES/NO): YES